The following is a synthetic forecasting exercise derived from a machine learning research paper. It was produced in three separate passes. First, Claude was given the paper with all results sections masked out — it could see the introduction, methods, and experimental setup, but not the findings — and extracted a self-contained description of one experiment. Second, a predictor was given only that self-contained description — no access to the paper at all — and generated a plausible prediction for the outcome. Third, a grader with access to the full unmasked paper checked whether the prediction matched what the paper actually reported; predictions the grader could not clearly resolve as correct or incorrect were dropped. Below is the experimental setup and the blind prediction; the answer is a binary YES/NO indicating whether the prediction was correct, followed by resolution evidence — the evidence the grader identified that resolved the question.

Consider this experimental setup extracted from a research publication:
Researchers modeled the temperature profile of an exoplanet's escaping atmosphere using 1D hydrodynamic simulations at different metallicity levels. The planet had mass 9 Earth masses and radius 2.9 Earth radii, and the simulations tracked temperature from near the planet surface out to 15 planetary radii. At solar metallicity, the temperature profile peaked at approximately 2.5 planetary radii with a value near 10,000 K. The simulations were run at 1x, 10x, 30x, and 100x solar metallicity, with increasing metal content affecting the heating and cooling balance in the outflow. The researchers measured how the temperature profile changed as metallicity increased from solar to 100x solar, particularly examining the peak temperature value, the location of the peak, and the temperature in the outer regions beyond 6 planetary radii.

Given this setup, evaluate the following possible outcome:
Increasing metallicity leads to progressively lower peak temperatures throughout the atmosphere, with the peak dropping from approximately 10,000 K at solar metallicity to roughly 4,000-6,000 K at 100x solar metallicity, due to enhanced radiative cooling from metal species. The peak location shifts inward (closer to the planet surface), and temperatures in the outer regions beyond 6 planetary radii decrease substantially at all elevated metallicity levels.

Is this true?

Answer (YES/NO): NO